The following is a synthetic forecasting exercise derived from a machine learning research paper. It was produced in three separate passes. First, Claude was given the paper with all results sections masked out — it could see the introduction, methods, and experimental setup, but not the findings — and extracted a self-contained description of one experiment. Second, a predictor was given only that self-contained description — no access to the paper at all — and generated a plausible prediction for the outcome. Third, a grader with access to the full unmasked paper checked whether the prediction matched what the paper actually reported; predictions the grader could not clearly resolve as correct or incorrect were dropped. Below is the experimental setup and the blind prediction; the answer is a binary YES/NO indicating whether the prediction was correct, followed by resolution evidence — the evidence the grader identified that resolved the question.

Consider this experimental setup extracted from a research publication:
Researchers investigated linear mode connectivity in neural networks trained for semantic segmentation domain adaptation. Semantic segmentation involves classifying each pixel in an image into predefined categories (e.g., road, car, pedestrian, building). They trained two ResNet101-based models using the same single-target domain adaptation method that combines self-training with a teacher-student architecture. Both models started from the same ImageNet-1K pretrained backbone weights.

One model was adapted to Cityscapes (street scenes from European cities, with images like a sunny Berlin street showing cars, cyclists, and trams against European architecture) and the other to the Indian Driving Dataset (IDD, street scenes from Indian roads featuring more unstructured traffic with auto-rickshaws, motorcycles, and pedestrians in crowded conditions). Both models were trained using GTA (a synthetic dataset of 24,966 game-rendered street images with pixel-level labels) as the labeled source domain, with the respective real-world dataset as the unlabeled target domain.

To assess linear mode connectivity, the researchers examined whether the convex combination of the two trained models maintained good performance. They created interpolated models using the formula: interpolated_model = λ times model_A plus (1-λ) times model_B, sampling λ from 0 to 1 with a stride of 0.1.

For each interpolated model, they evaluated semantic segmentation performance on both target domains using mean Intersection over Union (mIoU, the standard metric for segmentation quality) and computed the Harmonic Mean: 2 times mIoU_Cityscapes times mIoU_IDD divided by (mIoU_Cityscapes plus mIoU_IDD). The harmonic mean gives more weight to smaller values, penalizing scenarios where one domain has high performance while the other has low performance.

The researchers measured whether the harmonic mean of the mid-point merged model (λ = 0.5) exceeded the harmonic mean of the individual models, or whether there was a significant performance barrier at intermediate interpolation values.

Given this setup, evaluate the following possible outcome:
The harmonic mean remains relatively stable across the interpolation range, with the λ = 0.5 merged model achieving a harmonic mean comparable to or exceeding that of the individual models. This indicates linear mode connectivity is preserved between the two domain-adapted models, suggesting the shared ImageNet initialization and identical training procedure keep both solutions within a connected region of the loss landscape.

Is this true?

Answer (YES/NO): YES